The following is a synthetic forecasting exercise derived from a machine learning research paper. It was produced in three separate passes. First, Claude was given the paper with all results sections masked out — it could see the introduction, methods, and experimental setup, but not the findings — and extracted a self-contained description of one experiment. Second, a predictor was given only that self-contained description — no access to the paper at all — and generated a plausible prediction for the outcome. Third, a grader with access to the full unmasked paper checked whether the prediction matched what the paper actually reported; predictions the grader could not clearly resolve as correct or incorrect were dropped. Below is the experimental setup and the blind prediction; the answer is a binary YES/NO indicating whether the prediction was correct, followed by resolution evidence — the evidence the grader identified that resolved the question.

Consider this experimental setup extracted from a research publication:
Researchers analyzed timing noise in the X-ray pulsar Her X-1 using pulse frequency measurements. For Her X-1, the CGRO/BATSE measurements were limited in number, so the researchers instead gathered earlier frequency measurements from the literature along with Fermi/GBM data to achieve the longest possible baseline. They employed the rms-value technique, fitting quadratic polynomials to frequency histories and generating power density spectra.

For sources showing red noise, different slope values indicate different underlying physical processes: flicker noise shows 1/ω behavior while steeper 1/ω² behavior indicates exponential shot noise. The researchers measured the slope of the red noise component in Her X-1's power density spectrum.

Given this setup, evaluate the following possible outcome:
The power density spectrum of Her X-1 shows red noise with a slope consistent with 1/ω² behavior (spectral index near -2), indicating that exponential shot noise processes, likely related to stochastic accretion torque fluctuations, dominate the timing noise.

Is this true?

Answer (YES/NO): NO